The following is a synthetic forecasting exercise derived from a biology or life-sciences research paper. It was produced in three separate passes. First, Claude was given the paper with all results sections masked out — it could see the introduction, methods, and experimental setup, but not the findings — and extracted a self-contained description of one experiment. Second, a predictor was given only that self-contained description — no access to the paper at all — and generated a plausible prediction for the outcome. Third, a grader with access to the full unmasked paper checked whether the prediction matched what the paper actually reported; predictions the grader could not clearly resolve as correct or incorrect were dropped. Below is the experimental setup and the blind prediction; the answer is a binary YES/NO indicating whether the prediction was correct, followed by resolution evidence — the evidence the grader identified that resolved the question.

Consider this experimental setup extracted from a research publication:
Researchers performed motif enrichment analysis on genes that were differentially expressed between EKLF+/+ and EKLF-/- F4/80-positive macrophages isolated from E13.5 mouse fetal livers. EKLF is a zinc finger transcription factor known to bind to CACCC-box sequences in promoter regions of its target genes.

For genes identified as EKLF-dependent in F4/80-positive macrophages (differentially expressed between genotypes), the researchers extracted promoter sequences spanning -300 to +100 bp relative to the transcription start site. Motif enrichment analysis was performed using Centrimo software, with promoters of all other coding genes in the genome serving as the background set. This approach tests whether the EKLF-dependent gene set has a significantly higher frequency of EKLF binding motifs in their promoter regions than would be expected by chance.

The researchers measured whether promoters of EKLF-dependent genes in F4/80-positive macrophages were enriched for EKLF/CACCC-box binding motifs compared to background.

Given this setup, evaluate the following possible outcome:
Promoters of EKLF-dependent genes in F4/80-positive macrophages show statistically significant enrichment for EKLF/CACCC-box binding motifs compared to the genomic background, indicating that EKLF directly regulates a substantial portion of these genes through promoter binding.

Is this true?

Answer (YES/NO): YES